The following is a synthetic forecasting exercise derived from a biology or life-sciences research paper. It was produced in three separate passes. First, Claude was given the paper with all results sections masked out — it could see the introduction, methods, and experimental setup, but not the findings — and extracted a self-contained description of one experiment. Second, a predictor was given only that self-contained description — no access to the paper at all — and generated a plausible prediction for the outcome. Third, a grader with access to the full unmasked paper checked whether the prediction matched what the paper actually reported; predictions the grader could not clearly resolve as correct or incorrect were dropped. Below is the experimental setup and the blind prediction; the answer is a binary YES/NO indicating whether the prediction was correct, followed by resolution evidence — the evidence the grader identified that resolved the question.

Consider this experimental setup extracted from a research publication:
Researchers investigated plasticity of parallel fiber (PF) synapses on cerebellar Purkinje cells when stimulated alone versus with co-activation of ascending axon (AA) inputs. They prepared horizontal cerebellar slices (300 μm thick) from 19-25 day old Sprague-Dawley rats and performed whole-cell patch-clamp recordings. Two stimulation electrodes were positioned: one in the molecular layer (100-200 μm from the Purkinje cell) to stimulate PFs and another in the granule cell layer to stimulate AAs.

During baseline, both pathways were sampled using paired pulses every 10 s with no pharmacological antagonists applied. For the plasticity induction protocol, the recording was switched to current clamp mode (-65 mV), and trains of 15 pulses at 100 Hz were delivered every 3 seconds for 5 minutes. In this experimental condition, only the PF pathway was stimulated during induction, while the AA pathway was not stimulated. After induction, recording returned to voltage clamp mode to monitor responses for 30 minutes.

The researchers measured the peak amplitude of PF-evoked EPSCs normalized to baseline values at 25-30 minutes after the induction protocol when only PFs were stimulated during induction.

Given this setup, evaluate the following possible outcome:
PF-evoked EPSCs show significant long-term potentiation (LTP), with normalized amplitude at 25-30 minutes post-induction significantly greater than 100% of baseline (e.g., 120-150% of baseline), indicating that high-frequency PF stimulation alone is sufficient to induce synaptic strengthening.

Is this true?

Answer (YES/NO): NO